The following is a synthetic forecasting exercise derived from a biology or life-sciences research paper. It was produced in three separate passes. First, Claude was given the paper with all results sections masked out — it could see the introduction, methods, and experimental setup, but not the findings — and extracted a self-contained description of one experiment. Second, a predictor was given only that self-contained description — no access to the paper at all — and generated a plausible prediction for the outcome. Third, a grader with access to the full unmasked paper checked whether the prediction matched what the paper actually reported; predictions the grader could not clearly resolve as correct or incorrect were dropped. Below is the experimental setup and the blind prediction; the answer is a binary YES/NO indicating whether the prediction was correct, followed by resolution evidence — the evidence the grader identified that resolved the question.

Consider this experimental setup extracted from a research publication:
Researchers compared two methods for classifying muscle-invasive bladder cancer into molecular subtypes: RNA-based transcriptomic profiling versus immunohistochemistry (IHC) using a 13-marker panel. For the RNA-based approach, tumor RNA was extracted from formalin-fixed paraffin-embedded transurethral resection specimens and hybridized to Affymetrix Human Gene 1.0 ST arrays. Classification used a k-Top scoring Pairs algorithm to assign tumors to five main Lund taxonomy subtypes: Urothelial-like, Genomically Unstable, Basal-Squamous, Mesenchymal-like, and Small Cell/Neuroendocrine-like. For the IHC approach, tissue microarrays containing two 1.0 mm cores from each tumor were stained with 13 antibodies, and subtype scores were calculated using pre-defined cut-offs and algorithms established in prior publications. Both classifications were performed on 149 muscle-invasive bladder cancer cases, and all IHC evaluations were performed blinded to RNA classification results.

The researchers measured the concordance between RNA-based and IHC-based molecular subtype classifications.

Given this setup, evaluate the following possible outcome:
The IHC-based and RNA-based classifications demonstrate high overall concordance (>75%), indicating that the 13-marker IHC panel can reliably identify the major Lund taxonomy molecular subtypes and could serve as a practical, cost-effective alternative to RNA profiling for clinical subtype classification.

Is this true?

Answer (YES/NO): NO